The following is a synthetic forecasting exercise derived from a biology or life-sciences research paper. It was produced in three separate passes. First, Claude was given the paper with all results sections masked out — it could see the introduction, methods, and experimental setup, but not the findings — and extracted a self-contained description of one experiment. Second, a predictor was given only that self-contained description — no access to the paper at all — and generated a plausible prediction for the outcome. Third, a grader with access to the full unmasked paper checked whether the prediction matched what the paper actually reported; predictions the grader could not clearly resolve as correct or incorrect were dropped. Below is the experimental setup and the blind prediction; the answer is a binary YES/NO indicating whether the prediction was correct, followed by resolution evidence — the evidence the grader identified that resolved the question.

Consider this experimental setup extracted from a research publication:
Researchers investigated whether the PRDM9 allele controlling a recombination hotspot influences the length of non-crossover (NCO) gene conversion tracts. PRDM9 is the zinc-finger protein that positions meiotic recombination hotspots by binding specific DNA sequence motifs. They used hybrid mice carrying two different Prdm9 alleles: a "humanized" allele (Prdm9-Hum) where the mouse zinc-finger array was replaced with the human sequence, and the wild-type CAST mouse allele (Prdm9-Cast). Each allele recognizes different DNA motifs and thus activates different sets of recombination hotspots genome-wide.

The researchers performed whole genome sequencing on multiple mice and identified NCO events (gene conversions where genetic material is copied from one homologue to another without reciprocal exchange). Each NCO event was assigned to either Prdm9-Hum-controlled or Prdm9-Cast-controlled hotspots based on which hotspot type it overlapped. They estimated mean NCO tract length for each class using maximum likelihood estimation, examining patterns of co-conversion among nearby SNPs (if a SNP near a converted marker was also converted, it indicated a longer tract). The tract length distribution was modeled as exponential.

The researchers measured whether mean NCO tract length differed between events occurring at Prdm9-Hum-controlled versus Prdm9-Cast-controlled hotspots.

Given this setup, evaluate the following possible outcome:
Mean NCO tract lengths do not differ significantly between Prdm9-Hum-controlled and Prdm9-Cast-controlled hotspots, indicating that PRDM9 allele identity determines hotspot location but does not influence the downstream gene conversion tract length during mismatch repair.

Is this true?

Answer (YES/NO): NO